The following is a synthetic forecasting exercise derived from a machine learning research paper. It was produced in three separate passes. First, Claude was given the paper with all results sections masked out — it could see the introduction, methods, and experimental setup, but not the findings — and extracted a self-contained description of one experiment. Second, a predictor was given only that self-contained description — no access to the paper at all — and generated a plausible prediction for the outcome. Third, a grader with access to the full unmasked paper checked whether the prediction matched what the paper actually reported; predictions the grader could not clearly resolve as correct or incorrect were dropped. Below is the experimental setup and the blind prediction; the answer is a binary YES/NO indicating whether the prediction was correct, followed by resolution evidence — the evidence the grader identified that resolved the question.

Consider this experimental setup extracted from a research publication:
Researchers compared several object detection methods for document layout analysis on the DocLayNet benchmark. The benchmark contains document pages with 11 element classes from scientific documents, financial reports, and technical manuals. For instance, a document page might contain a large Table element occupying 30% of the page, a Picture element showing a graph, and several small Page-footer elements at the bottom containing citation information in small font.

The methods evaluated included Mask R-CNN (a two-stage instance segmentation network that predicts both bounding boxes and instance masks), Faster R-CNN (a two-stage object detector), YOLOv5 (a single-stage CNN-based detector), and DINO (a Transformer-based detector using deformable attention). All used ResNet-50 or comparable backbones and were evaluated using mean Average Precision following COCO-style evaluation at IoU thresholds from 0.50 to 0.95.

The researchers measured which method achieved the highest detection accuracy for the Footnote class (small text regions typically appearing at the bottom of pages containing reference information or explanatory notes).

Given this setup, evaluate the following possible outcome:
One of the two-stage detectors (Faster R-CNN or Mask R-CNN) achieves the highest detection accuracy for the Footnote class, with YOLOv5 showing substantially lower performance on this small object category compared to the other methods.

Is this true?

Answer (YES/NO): NO